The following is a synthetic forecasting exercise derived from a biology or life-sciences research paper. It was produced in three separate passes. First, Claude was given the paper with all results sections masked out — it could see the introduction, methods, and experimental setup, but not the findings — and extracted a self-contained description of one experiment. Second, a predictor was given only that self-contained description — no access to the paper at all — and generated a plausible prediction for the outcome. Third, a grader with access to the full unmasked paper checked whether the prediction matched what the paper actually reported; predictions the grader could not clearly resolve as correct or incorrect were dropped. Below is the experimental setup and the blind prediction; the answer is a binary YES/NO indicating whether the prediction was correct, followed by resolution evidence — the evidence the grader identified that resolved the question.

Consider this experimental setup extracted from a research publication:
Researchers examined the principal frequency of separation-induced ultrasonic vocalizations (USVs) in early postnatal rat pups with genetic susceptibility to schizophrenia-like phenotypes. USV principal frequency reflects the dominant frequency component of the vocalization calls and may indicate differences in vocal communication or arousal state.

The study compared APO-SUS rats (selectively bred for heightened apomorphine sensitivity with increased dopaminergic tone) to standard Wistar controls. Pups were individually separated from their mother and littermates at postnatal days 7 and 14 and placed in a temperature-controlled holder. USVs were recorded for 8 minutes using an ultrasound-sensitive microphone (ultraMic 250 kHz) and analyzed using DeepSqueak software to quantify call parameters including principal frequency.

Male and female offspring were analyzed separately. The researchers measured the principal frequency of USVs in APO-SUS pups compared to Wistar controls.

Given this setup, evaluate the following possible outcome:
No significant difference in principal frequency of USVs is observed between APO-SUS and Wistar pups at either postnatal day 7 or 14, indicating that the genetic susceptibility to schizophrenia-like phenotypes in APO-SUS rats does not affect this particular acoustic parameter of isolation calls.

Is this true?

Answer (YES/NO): NO